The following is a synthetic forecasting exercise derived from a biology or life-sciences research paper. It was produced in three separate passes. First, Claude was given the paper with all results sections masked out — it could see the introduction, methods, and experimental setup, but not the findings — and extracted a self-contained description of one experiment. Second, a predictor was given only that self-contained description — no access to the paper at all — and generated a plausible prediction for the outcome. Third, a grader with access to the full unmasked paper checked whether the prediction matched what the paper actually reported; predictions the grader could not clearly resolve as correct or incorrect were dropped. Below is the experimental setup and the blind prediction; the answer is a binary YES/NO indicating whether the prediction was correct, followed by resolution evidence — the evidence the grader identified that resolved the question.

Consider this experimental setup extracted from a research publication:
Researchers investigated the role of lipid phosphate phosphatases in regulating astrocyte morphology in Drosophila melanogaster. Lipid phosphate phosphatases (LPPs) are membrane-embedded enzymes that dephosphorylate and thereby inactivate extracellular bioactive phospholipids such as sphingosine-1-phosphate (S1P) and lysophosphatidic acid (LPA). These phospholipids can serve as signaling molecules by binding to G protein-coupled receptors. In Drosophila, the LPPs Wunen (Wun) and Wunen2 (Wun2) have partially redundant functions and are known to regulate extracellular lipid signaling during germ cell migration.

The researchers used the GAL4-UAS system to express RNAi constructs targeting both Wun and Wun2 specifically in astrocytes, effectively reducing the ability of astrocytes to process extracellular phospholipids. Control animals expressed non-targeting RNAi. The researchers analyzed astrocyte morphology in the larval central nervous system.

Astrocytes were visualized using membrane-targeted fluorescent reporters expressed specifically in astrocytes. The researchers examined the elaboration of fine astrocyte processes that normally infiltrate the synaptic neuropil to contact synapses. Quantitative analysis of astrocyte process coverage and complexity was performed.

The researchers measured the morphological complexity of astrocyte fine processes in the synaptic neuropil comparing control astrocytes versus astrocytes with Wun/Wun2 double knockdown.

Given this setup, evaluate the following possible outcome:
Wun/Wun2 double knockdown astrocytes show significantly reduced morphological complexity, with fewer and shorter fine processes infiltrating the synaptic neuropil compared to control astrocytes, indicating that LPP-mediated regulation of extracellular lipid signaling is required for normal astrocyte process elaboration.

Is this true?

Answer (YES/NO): YES